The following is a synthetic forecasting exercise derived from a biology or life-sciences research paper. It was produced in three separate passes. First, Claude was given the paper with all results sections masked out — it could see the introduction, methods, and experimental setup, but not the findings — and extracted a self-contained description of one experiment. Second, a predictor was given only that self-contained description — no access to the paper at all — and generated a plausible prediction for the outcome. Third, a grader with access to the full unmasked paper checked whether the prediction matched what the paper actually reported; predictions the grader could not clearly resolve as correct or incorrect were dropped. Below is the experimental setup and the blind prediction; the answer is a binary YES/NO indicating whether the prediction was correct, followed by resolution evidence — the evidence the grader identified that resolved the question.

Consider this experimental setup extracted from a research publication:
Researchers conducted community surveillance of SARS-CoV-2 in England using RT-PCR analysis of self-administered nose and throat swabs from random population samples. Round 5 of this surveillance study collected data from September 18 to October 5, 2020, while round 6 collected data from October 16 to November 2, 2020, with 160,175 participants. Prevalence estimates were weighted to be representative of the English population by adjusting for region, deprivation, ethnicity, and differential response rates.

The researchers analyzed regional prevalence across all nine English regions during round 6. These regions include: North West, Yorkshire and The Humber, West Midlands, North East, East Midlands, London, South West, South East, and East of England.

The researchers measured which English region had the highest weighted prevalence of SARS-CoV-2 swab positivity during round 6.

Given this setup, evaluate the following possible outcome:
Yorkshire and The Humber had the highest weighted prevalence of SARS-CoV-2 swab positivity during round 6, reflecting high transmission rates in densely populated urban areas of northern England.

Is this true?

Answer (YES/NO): NO